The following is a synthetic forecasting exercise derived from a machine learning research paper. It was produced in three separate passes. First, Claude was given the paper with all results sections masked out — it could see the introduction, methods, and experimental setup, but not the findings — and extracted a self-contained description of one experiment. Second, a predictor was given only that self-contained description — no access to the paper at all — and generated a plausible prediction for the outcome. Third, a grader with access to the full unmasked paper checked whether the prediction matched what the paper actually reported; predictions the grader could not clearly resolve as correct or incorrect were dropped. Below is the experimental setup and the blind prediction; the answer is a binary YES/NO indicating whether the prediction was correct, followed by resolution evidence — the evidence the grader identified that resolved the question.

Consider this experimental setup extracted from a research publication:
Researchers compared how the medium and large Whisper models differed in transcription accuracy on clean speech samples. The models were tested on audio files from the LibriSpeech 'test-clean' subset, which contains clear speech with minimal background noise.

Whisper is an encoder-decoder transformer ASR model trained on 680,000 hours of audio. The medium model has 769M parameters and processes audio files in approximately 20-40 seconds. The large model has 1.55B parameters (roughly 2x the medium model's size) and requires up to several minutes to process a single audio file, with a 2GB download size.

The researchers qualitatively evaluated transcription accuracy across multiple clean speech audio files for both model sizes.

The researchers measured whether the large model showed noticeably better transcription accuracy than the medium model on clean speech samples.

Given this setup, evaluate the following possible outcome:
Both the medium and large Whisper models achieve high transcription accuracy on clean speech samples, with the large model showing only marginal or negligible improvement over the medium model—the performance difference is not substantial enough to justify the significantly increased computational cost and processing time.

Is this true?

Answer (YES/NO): YES